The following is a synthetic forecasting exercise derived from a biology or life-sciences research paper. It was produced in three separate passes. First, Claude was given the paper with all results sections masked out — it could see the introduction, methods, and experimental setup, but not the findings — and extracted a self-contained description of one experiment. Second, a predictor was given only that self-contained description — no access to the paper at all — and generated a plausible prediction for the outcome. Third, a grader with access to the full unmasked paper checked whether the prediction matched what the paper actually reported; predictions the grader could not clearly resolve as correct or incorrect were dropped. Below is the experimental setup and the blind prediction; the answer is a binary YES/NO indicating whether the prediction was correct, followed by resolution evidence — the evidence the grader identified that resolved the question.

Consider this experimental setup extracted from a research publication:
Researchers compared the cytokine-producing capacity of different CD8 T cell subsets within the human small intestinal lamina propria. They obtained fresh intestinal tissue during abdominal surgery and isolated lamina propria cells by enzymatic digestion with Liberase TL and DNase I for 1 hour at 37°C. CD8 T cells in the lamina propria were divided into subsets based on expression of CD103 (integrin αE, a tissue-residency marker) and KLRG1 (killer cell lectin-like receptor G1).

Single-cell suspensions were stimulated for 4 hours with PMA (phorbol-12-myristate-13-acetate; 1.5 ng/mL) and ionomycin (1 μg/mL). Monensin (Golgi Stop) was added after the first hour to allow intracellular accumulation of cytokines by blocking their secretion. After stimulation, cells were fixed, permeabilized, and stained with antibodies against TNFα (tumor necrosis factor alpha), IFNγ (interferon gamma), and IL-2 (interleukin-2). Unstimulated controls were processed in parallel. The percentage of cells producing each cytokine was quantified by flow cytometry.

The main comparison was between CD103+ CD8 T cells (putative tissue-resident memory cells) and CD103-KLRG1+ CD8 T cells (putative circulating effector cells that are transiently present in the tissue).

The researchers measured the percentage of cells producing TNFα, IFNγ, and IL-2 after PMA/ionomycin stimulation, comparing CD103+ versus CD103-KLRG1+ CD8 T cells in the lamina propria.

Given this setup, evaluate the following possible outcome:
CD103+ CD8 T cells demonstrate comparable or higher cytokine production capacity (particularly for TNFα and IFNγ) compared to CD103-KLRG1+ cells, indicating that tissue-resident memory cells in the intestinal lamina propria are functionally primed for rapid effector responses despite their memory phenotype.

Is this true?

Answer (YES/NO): YES